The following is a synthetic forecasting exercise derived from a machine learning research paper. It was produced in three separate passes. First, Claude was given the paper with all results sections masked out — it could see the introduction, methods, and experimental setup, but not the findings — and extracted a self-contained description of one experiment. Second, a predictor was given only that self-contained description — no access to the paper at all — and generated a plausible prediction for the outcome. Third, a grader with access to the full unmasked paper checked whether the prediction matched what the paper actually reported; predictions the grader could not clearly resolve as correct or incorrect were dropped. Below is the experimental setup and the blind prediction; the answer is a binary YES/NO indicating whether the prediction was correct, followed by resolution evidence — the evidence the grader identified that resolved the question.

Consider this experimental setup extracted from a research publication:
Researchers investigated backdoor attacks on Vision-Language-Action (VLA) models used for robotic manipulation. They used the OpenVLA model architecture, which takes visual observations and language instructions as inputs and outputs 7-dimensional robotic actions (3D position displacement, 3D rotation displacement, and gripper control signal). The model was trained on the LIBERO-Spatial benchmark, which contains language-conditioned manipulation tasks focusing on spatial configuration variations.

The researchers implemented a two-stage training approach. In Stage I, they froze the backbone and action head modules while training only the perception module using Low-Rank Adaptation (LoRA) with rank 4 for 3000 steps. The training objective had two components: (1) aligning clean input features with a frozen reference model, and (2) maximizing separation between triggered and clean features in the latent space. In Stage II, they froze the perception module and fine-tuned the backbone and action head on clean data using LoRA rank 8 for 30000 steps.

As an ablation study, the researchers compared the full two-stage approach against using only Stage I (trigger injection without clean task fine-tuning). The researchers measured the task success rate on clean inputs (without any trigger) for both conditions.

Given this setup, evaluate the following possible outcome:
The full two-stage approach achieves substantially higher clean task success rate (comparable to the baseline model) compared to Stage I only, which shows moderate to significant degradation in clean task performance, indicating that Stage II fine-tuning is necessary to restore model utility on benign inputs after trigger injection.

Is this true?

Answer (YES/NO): NO